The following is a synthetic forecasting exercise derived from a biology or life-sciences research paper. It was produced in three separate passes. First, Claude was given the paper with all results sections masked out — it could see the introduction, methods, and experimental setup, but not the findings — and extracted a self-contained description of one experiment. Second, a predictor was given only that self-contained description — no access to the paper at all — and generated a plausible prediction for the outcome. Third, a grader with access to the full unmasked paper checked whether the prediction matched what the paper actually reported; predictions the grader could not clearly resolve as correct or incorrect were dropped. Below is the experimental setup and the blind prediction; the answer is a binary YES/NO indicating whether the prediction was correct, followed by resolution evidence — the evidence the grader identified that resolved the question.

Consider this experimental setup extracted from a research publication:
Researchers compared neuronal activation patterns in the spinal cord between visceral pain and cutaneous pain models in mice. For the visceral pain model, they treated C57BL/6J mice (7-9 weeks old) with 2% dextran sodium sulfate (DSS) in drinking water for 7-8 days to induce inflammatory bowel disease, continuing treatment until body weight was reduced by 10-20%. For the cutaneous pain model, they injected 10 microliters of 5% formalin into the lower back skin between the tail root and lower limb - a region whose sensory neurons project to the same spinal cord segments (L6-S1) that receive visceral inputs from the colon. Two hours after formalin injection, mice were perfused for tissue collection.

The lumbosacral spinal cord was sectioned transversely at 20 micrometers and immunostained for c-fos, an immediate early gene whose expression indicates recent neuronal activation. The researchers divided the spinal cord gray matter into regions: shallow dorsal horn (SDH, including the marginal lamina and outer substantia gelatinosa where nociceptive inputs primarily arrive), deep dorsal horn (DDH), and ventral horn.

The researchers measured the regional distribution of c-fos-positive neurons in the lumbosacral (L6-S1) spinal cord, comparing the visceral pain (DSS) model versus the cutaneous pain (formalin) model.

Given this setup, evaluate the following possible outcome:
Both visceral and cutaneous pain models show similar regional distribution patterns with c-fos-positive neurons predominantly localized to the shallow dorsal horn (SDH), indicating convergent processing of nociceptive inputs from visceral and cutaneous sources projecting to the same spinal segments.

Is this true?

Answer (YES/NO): YES